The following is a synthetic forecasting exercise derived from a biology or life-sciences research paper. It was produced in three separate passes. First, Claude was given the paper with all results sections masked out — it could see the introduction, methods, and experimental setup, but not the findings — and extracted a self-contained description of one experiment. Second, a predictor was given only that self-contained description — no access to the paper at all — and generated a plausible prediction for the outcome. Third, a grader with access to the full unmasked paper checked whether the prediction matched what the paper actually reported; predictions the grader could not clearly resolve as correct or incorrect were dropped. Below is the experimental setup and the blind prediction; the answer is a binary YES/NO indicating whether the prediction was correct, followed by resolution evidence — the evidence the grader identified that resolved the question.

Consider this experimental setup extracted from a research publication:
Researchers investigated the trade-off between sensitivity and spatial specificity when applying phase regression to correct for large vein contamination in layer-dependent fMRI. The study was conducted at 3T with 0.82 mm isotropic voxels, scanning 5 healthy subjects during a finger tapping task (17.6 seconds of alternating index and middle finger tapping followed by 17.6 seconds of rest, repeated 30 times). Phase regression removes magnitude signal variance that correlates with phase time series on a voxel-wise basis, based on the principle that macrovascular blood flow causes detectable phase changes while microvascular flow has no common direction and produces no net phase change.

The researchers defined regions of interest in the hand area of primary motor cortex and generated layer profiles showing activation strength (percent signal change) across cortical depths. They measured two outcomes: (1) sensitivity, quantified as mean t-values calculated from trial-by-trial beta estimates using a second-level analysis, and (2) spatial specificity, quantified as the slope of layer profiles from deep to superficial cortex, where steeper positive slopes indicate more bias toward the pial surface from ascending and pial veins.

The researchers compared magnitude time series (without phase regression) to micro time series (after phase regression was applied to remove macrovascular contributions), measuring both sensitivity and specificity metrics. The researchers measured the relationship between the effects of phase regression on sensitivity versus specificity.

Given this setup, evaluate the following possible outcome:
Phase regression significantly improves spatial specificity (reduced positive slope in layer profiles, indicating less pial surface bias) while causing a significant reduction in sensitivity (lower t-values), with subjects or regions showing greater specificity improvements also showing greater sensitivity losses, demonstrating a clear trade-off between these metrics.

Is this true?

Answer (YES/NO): NO